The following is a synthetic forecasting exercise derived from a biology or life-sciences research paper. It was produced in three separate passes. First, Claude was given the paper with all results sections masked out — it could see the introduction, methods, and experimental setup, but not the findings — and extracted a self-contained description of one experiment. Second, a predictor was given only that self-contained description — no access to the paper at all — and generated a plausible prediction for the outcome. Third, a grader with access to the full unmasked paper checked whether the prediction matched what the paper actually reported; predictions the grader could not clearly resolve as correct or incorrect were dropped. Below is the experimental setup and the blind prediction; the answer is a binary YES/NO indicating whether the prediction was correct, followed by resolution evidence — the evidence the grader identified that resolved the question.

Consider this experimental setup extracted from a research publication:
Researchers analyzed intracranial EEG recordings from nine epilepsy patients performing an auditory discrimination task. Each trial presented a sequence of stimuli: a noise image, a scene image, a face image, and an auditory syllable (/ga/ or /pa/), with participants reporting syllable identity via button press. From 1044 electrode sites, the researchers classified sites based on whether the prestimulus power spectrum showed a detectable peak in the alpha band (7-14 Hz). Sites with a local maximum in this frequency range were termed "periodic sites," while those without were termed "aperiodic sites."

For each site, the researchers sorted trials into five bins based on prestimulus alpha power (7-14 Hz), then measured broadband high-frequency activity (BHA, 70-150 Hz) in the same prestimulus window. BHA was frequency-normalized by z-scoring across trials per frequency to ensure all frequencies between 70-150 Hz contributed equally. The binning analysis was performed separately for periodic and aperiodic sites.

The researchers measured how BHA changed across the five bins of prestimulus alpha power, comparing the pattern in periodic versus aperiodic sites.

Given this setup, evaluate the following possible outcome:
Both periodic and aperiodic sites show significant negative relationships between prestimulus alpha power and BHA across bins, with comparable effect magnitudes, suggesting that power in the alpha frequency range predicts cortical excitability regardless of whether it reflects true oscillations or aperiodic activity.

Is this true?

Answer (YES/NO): NO